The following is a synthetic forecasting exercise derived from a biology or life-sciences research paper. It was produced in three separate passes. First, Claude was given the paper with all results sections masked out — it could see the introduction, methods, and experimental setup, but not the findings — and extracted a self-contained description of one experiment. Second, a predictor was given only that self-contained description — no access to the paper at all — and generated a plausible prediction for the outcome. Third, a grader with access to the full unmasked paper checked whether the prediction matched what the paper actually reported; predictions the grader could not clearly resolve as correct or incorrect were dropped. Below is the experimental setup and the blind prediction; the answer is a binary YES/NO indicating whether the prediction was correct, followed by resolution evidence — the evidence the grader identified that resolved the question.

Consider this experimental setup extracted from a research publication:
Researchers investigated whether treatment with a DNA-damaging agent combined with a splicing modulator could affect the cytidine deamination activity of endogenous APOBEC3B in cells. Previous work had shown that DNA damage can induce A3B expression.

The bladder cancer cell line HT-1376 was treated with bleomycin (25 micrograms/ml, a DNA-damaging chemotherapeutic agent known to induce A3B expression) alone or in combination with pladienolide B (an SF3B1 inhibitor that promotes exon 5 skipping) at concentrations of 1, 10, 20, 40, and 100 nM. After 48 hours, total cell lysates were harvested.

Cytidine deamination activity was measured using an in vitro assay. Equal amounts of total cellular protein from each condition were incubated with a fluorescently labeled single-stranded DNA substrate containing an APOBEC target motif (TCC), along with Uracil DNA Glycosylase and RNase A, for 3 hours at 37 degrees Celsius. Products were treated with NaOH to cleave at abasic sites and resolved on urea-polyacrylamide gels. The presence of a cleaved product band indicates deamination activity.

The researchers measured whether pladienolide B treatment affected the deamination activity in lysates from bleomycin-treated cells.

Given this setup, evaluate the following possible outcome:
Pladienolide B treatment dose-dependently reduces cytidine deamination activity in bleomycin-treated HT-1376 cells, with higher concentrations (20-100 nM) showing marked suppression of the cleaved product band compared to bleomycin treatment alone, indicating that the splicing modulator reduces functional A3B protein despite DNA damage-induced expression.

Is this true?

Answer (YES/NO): YES